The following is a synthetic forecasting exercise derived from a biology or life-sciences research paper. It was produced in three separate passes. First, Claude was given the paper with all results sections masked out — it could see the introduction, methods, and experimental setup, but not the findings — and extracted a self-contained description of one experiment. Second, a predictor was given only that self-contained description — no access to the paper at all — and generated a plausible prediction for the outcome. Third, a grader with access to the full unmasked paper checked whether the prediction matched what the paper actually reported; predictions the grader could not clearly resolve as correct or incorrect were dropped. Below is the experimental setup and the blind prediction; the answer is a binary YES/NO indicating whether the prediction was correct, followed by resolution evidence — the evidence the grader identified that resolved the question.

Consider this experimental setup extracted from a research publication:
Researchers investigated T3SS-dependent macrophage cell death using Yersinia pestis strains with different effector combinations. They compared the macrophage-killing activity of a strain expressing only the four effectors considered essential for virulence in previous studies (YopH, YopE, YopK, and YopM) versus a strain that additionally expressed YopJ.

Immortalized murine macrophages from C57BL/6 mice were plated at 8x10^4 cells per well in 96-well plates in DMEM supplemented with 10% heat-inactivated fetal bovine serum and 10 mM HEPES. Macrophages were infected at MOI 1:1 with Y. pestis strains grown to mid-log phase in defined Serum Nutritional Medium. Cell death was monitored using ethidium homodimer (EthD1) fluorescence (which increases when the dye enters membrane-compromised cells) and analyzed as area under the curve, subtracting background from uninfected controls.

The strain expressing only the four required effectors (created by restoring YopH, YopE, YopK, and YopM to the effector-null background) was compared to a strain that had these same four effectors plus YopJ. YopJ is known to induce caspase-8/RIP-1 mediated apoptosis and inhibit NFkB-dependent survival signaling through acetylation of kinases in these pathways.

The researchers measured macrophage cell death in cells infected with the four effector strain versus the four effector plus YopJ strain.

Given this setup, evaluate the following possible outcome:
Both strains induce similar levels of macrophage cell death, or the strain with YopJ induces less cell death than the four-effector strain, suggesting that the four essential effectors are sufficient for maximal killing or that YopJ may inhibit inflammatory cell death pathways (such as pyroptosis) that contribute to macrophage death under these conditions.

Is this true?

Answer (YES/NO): NO